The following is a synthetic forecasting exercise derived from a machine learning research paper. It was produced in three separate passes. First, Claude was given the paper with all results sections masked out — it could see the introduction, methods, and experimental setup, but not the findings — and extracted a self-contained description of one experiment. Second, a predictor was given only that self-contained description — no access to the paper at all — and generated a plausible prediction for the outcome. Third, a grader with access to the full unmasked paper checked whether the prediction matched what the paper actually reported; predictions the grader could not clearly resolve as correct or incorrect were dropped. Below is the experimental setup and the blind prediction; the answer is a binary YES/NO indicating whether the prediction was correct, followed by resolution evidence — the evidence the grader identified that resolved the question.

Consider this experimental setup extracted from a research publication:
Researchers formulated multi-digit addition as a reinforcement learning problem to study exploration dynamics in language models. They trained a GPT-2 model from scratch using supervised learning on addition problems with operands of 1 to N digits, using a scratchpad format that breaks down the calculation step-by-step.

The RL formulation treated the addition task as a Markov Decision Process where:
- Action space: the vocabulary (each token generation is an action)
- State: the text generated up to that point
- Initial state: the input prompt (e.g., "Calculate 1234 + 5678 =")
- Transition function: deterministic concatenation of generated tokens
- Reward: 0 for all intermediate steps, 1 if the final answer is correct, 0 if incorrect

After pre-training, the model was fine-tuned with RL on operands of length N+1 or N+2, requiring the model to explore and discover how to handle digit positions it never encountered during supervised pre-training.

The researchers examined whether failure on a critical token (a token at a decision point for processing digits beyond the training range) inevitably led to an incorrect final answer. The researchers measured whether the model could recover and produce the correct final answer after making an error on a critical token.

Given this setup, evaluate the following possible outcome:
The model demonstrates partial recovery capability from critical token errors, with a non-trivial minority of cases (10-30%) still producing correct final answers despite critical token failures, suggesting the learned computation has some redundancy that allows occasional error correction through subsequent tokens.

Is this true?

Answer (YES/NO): NO